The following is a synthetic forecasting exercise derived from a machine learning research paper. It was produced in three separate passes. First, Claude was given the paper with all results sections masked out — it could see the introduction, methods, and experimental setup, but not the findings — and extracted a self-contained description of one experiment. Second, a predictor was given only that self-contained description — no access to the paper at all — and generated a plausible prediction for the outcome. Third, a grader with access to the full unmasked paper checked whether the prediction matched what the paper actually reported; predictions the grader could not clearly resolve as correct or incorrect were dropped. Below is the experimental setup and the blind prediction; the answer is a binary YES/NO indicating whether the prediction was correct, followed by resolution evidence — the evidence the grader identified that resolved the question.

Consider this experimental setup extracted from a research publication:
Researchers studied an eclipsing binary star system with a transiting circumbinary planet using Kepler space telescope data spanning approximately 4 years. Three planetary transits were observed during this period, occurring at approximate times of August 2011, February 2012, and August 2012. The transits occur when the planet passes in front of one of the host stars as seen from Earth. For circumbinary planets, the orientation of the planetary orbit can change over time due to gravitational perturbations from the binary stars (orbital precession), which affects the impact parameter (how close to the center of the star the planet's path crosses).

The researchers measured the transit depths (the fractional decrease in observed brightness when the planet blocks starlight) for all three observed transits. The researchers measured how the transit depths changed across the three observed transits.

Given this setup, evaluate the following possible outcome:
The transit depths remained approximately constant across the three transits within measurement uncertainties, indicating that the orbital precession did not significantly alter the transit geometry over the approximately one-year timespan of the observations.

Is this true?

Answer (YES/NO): NO